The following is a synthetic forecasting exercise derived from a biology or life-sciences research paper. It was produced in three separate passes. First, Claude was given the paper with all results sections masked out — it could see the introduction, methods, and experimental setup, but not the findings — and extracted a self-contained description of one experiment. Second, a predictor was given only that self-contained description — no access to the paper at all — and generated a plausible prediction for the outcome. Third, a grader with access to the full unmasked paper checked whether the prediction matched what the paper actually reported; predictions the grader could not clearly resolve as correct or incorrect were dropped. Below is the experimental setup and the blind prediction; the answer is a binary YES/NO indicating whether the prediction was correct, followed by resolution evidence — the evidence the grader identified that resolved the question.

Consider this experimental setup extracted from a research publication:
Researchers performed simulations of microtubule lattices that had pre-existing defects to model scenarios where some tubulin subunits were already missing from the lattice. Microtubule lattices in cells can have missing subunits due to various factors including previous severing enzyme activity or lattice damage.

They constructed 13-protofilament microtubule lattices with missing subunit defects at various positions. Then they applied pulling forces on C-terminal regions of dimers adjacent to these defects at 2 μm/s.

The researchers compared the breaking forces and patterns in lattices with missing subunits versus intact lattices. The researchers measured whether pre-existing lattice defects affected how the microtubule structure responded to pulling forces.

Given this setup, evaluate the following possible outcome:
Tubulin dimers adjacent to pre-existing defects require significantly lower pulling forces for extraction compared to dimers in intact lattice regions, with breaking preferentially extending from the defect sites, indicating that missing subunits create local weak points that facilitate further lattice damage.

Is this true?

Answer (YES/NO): NO